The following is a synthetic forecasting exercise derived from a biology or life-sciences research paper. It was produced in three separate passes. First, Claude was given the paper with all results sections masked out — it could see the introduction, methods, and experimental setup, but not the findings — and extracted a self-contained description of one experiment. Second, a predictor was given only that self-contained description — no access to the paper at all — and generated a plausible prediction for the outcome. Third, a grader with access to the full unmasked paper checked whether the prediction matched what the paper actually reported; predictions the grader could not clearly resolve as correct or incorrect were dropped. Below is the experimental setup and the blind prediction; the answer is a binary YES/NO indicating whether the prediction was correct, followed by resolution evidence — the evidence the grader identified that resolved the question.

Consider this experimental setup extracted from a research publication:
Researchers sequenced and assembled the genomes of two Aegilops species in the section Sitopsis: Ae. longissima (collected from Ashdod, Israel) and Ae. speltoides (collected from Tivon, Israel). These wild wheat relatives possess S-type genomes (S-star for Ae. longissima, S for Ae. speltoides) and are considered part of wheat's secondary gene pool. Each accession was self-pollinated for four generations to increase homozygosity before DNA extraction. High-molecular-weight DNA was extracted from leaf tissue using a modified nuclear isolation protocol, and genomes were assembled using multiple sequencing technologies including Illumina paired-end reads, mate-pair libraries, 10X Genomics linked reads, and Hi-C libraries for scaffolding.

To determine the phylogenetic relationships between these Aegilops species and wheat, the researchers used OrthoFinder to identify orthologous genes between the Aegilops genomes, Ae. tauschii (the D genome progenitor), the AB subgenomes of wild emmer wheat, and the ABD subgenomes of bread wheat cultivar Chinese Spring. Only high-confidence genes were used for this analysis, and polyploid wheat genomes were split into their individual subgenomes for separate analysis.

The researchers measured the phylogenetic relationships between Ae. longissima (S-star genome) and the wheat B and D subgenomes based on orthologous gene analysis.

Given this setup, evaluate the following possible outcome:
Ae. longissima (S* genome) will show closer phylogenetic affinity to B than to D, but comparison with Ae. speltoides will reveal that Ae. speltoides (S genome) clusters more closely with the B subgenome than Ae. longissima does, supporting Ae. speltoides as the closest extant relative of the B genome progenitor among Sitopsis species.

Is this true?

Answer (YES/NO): NO